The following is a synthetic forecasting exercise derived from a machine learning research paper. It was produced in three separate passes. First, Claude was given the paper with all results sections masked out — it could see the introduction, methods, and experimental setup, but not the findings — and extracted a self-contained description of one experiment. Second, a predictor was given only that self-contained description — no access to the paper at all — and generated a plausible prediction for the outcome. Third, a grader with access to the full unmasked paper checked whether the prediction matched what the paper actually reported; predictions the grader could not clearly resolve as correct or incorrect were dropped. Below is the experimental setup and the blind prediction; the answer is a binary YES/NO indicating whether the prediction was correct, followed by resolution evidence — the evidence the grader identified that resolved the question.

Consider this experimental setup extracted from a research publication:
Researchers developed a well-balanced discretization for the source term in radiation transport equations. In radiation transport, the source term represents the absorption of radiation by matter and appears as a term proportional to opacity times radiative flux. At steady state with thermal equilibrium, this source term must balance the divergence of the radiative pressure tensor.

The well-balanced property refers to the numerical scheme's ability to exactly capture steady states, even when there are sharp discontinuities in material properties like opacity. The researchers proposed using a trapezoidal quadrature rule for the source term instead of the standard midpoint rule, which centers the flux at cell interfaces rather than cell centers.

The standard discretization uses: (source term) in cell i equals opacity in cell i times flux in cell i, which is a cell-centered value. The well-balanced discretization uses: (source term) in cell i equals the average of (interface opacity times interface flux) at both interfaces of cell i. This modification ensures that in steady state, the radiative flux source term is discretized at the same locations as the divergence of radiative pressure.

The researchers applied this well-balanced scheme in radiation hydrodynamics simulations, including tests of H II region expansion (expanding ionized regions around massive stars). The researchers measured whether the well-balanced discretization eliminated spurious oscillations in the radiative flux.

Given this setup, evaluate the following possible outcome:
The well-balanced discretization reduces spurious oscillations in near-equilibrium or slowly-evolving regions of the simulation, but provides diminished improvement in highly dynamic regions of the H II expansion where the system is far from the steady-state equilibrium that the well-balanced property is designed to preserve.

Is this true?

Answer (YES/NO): NO